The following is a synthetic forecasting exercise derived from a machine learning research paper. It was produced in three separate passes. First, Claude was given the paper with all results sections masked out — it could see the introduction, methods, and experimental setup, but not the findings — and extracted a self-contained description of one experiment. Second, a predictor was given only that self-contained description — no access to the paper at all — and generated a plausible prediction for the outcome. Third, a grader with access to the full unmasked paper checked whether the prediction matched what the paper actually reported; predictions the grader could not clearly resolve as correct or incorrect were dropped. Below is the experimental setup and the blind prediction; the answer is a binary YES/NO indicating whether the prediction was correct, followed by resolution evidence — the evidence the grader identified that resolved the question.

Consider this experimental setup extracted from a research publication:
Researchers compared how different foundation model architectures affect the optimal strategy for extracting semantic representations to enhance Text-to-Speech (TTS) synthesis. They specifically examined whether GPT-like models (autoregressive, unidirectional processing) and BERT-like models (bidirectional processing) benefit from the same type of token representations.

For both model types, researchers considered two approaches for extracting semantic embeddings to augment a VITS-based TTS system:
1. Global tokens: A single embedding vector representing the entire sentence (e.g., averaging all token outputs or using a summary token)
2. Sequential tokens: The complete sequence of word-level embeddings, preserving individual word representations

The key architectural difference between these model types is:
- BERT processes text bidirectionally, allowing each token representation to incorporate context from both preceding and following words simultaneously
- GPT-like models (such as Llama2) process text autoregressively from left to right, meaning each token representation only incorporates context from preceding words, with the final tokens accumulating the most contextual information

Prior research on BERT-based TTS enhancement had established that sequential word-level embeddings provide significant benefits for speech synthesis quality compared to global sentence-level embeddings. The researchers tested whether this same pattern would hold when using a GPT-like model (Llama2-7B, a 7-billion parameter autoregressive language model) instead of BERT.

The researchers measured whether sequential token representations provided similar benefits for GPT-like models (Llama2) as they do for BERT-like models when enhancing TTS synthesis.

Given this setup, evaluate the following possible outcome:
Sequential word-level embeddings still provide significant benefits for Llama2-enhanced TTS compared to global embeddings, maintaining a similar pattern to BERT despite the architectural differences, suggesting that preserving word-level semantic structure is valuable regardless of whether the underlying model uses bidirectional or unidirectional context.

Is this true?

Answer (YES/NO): NO